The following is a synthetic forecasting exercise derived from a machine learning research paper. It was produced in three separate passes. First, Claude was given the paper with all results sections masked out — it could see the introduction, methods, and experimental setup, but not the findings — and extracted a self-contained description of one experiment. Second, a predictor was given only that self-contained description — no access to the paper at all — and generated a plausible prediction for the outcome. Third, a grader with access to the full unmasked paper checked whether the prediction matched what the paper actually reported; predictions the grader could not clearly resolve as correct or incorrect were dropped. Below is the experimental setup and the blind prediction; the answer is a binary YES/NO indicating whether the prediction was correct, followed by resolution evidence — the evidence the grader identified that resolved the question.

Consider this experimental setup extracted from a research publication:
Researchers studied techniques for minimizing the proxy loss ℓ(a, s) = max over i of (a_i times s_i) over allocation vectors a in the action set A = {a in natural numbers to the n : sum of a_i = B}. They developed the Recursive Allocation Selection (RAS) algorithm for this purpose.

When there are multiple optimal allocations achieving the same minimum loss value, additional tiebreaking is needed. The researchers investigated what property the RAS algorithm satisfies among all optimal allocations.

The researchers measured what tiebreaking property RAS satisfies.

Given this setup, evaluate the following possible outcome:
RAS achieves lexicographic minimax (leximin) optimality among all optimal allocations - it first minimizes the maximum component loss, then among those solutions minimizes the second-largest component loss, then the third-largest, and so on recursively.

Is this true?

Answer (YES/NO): NO